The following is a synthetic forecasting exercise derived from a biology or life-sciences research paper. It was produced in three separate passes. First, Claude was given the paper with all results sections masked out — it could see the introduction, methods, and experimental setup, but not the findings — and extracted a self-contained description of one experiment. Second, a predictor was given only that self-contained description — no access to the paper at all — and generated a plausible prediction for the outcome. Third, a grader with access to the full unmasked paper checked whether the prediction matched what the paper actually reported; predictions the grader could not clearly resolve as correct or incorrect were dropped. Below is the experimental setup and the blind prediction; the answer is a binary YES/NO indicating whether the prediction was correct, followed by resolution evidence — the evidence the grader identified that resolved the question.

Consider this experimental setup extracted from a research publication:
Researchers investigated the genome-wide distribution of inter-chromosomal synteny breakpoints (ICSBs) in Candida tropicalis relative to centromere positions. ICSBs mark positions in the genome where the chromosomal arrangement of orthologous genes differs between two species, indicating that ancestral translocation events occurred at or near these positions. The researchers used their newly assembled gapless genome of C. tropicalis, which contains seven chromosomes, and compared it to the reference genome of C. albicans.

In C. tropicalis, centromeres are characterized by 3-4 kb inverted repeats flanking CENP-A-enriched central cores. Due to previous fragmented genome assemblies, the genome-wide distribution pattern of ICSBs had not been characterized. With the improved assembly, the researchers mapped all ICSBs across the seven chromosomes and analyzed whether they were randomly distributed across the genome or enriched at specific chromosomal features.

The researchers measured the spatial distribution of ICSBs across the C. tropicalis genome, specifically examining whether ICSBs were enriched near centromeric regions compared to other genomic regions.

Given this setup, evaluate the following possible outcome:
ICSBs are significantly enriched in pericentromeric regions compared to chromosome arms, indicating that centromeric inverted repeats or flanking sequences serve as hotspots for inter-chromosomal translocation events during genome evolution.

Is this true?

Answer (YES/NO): YES